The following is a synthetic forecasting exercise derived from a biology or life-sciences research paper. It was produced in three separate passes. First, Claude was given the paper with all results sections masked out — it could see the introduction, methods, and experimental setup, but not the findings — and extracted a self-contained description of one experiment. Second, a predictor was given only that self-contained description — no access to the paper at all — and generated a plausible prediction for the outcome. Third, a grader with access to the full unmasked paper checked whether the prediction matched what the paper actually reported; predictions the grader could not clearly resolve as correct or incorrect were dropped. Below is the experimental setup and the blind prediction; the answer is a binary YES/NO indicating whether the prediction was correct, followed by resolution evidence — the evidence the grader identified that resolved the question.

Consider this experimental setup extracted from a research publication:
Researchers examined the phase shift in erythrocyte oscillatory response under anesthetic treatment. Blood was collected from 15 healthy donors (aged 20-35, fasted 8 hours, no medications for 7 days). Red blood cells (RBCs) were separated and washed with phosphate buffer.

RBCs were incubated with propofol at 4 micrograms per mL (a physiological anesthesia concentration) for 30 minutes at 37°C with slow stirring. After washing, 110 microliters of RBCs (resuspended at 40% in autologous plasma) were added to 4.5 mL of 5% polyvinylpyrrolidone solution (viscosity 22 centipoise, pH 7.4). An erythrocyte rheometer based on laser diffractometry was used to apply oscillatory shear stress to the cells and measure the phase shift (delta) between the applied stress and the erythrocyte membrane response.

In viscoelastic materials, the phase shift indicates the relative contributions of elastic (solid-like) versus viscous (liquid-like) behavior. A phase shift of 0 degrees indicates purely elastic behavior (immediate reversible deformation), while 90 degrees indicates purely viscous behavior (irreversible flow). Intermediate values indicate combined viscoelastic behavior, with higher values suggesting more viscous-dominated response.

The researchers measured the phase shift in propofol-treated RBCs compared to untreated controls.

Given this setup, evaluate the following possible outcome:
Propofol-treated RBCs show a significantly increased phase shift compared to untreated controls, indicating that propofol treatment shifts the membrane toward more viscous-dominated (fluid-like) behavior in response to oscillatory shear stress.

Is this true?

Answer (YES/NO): NO